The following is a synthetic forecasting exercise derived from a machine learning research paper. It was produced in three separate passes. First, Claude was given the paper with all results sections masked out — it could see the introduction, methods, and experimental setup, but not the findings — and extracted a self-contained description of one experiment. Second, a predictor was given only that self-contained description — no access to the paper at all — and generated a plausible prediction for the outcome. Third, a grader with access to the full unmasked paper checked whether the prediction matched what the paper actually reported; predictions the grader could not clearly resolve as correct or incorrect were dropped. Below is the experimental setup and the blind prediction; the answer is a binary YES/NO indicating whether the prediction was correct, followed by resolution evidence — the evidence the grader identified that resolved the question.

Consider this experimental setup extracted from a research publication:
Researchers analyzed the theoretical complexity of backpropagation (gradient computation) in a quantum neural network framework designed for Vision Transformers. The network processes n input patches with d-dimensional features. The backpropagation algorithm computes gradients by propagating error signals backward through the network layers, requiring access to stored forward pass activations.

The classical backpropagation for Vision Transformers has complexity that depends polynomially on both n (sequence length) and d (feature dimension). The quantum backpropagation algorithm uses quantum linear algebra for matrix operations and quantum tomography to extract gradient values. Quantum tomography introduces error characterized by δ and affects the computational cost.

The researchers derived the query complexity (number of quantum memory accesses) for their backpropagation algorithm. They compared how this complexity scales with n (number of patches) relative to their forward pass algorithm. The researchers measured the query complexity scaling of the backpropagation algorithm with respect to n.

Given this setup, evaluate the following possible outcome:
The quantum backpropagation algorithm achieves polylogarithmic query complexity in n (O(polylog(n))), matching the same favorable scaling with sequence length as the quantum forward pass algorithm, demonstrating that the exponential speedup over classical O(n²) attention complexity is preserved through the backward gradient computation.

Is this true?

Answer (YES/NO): NO